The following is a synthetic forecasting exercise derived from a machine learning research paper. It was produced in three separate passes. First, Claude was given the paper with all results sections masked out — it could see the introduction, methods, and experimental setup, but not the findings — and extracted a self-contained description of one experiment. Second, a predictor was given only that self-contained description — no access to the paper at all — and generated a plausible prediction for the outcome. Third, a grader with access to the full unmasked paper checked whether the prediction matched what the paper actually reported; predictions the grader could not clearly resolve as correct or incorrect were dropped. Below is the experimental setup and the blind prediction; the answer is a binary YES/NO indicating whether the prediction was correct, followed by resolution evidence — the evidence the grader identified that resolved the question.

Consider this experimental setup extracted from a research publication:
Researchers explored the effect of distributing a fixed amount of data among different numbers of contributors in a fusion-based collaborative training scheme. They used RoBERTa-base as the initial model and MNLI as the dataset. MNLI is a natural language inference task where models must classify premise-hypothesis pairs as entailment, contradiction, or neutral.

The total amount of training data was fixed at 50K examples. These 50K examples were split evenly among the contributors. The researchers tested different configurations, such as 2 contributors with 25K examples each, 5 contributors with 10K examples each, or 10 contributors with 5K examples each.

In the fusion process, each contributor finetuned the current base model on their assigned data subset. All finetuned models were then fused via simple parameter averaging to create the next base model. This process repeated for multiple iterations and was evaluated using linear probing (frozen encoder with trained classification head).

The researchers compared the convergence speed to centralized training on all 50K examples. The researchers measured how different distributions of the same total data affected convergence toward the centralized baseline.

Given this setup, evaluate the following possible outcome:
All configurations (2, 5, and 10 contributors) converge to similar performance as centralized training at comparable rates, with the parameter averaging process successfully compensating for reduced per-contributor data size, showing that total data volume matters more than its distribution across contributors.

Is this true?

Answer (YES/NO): NO